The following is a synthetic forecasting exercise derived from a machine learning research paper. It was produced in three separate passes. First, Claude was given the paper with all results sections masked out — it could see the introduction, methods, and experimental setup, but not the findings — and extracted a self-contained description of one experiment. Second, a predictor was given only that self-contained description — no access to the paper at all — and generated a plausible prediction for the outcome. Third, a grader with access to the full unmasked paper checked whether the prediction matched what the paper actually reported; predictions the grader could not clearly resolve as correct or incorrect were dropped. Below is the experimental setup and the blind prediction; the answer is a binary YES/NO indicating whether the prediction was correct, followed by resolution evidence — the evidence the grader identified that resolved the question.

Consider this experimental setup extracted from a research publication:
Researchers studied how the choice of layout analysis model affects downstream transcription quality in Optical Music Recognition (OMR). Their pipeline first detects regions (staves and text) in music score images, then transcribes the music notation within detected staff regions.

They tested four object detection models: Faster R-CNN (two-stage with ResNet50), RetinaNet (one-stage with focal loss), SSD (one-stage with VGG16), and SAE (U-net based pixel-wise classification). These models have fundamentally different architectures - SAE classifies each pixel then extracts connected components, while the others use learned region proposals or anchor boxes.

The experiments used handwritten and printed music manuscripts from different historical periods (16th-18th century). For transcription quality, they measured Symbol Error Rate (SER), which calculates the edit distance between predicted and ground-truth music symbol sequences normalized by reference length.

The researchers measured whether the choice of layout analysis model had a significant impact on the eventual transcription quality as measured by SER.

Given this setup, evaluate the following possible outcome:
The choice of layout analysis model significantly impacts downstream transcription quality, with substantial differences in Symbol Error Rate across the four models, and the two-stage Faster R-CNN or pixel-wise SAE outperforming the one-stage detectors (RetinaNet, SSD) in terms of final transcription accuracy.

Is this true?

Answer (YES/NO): NO